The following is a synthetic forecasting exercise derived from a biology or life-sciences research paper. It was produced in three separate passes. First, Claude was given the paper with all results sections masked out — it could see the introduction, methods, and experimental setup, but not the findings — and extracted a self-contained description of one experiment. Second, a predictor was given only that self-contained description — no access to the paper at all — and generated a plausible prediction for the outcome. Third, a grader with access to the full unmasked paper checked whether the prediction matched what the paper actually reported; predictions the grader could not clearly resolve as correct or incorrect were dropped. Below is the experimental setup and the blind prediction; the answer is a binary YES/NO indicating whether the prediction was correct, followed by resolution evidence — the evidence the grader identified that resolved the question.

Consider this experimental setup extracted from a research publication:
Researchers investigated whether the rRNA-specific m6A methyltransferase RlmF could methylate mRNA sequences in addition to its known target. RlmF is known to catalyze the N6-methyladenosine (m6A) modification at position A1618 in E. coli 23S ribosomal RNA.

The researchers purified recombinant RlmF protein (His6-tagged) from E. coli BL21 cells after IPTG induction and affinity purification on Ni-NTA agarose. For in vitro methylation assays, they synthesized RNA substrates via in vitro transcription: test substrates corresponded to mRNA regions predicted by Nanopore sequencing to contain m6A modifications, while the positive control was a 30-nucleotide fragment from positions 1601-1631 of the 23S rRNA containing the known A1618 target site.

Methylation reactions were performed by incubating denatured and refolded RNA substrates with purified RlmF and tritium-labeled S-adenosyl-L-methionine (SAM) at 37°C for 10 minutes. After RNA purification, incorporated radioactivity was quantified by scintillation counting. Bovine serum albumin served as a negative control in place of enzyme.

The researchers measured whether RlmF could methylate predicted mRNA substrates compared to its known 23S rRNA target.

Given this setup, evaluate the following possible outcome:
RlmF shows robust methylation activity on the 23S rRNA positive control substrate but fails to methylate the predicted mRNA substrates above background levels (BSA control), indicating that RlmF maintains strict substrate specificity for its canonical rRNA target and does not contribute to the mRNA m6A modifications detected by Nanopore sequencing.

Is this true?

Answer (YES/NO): NO